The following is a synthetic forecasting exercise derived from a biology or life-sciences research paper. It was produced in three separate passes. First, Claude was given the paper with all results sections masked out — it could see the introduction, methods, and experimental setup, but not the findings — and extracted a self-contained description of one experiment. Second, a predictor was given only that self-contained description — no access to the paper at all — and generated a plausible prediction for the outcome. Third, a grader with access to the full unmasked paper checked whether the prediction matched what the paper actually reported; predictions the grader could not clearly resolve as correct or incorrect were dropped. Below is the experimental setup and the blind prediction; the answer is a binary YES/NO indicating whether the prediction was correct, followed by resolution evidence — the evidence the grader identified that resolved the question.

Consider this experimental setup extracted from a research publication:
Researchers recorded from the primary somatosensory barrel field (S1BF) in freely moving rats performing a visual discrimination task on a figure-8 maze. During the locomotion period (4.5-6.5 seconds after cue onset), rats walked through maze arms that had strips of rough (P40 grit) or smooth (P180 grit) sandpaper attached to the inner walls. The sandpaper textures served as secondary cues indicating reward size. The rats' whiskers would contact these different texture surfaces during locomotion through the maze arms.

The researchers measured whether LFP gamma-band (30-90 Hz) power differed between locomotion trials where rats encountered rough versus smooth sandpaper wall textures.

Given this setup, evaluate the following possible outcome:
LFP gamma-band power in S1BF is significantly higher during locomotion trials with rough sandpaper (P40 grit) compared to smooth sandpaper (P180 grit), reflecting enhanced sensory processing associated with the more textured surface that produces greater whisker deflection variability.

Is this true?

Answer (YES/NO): NO